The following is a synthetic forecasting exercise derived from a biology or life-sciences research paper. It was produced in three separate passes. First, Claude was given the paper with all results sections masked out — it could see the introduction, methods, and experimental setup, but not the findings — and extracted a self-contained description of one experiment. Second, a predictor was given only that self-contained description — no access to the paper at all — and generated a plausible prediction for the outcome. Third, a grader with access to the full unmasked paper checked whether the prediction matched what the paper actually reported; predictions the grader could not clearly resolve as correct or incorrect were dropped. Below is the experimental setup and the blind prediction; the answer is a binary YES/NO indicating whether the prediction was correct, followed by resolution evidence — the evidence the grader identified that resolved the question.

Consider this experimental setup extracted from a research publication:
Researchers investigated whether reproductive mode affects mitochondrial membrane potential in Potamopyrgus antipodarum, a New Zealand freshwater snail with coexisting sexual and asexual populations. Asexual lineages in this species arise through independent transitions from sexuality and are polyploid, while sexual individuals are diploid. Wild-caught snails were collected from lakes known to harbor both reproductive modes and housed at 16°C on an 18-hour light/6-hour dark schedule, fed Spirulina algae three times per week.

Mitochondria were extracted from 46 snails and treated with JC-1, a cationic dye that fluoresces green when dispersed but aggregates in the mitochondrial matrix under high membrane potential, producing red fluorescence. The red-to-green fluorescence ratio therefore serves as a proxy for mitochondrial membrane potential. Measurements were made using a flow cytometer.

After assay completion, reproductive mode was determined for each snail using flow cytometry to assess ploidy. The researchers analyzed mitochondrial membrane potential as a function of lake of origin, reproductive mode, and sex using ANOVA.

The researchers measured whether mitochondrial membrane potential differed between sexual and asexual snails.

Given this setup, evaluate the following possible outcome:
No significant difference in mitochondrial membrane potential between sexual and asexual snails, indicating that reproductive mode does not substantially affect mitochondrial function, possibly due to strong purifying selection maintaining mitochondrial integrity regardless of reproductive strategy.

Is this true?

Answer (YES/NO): YES